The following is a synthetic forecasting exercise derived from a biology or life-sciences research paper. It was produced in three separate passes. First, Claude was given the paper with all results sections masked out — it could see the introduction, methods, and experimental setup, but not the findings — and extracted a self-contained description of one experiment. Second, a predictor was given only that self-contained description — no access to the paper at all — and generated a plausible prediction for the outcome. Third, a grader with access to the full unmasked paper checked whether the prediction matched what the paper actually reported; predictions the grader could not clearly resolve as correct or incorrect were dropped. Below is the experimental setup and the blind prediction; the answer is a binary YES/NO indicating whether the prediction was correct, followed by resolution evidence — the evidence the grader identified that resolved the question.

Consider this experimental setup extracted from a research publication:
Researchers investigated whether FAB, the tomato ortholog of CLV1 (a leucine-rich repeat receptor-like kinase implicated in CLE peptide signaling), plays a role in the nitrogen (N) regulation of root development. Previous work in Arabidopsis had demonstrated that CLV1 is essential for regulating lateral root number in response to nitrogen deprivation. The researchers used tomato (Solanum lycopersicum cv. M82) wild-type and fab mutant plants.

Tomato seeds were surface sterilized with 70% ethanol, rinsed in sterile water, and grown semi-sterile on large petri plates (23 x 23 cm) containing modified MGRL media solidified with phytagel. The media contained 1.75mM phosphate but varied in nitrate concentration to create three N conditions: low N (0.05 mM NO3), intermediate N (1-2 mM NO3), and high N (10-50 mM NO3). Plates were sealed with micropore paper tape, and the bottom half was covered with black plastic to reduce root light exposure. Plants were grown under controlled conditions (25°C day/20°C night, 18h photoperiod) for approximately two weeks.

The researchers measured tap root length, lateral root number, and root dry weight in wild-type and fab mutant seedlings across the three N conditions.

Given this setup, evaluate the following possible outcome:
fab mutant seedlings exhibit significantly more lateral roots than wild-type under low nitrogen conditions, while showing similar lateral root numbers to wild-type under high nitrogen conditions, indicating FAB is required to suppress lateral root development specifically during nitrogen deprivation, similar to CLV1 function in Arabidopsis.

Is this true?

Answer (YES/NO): NO